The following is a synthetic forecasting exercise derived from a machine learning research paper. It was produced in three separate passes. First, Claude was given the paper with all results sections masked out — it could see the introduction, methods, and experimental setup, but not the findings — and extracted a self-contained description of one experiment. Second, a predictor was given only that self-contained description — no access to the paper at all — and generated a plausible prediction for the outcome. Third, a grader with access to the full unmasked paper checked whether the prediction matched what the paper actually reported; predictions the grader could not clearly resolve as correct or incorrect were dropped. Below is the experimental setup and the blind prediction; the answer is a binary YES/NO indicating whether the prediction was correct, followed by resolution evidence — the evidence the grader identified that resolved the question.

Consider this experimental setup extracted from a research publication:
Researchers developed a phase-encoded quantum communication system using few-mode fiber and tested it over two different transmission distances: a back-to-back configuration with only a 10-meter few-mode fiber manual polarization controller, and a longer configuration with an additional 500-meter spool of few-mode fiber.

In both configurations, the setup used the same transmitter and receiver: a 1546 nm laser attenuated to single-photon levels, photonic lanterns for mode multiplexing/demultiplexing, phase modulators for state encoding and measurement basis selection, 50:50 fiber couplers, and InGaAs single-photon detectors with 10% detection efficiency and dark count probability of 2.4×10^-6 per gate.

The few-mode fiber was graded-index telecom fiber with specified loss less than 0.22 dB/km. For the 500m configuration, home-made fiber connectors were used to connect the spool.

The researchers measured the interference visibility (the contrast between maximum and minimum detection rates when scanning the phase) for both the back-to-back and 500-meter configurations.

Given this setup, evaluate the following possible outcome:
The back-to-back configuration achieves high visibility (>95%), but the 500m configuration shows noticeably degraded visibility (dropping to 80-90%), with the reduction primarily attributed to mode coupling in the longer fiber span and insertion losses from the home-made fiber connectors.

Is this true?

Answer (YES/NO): NO